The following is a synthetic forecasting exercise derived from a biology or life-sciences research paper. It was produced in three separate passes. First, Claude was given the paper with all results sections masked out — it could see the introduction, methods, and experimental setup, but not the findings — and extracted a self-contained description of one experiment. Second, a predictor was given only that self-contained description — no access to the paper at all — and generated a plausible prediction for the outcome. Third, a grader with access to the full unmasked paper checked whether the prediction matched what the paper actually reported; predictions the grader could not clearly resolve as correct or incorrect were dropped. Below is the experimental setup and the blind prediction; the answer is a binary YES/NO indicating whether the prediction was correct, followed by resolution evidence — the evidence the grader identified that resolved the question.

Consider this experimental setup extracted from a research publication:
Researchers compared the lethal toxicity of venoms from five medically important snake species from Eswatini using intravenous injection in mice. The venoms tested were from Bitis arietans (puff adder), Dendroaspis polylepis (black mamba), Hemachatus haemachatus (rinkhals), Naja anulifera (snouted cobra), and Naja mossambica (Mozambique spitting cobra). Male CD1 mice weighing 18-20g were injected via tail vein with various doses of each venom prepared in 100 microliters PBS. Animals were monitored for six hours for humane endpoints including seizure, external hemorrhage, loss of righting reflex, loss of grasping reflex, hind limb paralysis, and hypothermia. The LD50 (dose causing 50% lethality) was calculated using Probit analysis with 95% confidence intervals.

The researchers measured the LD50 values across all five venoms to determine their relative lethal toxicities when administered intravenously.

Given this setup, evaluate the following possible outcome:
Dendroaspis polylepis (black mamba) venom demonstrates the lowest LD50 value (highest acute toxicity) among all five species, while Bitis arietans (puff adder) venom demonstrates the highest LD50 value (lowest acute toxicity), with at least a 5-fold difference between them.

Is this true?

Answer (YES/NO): NO